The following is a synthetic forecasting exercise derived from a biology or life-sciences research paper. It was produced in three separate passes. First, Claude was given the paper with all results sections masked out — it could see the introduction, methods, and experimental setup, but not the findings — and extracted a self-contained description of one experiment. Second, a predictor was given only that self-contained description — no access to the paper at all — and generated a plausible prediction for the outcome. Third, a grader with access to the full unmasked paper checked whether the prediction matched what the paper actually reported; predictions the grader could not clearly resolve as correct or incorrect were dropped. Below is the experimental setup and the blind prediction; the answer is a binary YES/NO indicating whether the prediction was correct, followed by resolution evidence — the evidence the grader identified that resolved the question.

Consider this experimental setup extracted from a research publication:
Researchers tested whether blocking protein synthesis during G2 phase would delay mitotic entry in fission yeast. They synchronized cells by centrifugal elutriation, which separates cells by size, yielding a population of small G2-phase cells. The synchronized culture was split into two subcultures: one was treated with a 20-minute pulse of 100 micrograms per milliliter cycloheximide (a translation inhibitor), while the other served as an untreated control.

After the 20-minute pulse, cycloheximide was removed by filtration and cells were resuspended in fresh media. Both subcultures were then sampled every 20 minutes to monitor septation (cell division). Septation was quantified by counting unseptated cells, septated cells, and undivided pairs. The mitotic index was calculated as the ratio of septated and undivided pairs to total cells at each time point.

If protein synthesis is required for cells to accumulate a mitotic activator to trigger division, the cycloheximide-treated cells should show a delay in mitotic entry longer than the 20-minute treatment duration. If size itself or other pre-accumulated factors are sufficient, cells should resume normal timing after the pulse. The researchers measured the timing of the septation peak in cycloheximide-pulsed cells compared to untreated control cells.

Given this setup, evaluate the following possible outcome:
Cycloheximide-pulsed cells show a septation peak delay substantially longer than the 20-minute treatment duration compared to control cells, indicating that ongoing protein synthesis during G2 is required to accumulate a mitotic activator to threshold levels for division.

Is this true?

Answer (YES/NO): YES